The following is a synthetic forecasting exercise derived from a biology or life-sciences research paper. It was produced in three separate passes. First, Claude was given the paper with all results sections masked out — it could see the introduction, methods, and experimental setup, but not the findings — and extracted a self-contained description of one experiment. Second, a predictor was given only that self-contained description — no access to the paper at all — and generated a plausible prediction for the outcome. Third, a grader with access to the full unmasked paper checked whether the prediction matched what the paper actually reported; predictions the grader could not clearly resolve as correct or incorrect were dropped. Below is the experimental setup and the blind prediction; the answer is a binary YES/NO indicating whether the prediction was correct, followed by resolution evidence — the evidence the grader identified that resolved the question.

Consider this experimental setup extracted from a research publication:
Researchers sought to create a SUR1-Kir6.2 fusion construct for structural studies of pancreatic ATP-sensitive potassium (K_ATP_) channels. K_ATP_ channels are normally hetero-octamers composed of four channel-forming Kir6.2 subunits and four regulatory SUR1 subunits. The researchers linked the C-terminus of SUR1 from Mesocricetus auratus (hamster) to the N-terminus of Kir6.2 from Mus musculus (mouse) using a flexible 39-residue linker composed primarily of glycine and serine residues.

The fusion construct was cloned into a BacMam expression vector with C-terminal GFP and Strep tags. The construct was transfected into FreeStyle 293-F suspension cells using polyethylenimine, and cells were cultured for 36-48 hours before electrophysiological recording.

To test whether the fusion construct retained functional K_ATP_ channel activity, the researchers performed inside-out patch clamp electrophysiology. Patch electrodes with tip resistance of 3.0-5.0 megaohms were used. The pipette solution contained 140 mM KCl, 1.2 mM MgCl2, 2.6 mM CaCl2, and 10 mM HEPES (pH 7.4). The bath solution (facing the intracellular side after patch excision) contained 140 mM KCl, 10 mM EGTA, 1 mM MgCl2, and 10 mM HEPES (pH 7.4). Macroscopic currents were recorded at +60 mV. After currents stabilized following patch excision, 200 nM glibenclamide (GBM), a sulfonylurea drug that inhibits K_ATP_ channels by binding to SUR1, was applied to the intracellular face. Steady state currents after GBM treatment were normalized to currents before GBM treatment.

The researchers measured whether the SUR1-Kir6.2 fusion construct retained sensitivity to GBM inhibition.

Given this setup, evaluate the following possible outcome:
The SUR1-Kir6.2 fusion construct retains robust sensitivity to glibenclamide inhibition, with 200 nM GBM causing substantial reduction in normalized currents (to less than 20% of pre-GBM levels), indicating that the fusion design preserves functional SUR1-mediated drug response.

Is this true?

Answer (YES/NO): NO